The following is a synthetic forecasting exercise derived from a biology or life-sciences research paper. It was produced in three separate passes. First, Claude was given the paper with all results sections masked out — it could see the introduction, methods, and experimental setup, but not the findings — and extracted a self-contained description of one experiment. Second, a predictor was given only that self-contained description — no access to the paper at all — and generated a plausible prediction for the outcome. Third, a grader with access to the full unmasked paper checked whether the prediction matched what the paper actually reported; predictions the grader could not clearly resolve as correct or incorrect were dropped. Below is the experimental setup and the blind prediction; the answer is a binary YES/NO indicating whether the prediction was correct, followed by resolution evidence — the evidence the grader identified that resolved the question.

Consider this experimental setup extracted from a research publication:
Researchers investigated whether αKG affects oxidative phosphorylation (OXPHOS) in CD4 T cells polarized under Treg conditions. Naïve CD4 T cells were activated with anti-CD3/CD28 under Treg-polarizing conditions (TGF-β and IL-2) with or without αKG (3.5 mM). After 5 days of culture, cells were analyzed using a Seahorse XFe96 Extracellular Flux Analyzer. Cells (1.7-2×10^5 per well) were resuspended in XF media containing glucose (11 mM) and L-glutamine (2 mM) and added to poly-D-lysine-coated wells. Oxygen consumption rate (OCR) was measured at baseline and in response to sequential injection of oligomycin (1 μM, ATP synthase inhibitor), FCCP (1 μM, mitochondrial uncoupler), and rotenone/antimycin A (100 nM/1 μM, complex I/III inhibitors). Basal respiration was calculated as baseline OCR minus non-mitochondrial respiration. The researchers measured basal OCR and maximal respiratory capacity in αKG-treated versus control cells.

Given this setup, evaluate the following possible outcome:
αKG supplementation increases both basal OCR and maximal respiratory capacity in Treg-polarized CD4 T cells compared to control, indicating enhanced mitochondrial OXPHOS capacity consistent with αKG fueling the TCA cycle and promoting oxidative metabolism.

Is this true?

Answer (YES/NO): YES